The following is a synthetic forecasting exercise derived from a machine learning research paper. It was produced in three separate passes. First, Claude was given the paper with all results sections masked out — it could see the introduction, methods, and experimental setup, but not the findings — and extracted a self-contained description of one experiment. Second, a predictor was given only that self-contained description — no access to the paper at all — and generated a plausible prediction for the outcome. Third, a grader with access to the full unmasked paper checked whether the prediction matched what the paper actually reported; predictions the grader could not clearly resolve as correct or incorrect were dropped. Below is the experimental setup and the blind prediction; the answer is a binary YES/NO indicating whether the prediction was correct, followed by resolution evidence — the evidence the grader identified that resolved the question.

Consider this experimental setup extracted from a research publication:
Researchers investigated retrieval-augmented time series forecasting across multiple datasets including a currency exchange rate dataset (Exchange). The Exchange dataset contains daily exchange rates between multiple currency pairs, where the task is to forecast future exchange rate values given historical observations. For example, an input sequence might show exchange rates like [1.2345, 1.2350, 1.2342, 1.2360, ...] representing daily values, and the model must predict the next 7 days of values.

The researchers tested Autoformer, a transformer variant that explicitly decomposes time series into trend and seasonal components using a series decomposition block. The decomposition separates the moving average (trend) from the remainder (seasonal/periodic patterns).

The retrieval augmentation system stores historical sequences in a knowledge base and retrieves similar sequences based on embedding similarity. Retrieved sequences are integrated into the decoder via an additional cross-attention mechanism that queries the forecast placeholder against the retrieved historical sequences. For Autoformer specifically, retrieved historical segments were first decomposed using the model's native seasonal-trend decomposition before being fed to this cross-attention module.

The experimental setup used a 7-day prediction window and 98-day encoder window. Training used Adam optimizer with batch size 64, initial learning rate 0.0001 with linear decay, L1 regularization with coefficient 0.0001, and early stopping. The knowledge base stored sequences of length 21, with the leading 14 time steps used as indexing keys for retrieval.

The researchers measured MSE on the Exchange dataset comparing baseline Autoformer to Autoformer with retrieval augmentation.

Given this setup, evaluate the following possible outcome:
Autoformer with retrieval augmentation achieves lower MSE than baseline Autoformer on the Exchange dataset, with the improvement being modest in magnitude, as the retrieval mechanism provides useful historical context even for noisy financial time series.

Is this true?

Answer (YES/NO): NO